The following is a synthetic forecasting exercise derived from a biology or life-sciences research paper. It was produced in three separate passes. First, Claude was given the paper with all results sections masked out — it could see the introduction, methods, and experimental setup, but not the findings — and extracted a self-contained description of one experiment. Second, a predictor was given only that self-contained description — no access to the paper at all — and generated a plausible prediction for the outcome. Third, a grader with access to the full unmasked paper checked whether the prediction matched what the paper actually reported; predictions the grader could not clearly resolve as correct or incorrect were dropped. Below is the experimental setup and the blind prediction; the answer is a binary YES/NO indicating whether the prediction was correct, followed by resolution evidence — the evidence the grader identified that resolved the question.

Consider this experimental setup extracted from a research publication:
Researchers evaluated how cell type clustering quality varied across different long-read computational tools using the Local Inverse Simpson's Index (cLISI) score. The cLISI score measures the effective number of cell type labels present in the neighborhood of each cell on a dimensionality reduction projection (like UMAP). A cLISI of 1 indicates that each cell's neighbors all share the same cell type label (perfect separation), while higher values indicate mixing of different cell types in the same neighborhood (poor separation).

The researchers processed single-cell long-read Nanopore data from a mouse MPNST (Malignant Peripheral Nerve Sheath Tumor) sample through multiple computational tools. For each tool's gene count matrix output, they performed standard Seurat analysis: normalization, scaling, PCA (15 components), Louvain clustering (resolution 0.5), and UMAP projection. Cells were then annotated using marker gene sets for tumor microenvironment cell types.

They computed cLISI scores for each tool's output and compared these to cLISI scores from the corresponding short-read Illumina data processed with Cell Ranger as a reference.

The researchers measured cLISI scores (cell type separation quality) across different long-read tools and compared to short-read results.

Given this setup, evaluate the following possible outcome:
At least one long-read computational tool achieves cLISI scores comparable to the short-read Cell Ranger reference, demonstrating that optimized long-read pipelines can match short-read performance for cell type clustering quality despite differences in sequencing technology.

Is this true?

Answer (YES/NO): NO